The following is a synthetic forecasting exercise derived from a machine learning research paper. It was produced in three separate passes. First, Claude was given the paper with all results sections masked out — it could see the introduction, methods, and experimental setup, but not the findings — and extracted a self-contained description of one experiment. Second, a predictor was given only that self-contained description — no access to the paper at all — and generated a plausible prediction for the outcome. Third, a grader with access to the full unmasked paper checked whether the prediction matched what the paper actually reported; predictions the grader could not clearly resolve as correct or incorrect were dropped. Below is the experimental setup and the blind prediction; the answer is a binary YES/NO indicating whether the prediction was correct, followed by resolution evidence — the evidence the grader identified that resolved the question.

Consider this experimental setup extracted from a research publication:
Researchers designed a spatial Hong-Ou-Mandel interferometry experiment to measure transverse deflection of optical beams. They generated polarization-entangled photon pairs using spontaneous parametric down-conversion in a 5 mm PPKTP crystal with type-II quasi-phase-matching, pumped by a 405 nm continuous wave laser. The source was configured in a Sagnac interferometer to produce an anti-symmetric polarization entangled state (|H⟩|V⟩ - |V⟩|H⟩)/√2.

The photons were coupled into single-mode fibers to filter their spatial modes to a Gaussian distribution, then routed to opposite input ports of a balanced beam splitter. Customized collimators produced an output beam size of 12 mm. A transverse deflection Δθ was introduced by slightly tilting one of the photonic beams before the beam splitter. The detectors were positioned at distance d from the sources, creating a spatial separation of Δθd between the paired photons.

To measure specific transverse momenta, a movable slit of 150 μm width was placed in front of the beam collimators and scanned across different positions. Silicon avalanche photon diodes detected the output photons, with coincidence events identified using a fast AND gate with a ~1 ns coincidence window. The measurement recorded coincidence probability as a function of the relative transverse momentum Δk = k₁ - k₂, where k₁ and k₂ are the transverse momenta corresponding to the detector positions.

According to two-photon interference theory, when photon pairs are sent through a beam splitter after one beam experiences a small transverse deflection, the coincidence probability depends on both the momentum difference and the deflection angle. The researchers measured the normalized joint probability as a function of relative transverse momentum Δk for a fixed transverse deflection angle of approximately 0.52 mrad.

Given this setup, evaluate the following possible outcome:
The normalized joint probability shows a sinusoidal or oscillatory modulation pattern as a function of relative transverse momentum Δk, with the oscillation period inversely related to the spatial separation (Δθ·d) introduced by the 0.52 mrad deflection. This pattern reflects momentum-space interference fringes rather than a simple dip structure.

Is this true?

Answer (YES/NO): YES